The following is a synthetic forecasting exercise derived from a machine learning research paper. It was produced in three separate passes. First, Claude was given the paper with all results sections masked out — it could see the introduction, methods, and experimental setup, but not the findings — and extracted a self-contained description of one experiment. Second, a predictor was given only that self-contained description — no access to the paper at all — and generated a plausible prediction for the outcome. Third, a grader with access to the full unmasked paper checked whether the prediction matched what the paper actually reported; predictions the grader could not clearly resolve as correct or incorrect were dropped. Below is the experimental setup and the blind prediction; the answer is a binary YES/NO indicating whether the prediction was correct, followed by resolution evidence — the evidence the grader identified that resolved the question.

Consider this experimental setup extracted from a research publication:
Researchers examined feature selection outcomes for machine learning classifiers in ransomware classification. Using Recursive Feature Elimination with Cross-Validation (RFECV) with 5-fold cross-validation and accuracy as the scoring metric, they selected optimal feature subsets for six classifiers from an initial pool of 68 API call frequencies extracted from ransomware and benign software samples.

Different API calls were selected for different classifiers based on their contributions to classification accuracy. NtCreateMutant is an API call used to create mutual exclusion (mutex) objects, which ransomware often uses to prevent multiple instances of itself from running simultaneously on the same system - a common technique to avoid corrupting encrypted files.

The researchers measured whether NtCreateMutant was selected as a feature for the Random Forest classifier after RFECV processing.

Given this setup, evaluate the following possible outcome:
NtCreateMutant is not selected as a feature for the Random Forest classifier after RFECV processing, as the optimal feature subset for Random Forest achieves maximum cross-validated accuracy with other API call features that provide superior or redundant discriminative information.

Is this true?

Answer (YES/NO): YES